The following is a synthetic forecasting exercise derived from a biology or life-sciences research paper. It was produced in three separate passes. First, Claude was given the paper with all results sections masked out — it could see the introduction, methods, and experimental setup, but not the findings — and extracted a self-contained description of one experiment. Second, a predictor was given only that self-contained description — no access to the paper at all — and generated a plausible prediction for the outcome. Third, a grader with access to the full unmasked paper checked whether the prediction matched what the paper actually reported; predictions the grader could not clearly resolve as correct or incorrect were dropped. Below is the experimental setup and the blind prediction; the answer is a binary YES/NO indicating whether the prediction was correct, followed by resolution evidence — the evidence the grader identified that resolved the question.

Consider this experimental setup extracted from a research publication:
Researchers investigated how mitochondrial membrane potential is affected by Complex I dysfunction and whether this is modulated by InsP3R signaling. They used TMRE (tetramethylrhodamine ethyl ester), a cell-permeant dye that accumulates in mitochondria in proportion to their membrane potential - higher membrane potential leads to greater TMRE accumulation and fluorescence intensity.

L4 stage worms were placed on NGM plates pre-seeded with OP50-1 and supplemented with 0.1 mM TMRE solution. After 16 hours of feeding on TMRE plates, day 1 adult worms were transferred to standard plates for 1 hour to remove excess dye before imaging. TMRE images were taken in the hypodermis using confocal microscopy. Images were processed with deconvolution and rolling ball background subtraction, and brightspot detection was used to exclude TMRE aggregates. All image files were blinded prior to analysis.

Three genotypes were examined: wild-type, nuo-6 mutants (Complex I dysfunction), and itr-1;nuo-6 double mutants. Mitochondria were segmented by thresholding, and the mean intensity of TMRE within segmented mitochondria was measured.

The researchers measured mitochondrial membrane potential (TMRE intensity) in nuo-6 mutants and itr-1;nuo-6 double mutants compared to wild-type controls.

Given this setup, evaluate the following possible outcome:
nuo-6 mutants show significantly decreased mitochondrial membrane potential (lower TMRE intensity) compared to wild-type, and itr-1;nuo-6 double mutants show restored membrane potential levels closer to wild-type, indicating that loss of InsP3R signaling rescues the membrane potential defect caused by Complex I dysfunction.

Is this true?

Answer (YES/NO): NO